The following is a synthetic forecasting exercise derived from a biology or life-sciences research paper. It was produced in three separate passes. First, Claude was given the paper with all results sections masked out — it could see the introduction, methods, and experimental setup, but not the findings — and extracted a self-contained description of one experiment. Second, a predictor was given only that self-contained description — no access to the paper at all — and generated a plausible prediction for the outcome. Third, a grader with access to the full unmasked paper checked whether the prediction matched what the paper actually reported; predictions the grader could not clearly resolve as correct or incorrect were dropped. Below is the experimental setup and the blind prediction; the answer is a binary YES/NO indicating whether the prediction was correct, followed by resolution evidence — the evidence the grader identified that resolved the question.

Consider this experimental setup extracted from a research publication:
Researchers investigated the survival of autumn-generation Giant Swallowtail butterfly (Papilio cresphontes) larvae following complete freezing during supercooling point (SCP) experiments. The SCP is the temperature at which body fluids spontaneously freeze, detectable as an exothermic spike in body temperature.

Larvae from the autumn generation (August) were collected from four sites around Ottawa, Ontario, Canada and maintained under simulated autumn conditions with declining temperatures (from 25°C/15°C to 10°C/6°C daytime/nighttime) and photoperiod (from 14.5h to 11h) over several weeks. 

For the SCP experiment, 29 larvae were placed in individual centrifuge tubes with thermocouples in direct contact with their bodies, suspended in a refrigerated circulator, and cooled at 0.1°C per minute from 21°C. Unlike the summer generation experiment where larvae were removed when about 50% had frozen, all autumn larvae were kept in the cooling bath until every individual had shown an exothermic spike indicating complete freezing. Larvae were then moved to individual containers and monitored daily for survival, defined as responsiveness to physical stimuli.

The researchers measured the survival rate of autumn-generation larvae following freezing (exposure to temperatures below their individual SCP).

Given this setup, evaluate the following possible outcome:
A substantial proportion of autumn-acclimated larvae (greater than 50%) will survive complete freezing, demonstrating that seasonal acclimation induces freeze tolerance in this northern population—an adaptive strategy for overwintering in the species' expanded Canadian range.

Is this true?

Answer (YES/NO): NO